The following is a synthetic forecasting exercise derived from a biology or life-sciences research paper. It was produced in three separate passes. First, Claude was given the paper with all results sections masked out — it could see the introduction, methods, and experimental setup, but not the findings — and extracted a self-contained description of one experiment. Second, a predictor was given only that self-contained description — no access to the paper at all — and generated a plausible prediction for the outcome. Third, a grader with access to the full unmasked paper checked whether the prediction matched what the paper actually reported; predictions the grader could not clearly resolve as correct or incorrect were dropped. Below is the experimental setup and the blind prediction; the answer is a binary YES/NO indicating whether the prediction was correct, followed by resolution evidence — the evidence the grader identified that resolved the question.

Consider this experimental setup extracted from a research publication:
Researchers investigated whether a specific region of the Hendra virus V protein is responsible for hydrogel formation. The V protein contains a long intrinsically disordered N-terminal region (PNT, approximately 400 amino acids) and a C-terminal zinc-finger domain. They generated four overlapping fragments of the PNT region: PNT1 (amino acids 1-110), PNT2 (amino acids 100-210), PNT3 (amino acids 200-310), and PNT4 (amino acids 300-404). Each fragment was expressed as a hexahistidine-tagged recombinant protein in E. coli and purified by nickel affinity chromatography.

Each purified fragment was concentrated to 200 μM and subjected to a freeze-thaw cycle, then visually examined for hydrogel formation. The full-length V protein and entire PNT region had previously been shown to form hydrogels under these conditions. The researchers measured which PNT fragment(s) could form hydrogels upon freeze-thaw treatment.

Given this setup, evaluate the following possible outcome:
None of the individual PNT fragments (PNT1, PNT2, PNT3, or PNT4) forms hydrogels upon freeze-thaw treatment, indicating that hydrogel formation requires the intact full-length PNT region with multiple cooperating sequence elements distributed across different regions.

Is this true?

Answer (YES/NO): NO